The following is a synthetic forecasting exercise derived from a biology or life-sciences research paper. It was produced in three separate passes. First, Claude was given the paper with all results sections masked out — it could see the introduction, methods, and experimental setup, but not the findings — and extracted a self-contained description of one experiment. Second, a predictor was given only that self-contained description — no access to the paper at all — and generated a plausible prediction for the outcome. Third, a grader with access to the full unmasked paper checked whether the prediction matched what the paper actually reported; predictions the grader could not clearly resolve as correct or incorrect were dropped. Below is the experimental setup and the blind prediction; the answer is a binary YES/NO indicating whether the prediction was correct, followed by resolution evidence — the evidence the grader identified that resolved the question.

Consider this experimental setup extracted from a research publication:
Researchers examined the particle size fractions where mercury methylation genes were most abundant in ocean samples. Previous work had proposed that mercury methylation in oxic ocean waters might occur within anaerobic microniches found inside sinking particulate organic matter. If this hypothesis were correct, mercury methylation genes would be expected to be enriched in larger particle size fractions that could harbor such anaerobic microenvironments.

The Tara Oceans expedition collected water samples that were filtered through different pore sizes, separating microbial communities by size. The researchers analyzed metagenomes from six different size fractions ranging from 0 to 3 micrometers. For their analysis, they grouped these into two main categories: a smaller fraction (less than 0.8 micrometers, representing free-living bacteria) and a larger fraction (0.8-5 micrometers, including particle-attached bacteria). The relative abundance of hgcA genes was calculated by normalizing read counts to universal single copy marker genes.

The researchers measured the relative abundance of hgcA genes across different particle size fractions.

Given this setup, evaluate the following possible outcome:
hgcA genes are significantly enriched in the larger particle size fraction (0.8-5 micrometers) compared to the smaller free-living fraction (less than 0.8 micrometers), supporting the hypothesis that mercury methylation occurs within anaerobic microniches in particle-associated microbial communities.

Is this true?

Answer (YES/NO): YES